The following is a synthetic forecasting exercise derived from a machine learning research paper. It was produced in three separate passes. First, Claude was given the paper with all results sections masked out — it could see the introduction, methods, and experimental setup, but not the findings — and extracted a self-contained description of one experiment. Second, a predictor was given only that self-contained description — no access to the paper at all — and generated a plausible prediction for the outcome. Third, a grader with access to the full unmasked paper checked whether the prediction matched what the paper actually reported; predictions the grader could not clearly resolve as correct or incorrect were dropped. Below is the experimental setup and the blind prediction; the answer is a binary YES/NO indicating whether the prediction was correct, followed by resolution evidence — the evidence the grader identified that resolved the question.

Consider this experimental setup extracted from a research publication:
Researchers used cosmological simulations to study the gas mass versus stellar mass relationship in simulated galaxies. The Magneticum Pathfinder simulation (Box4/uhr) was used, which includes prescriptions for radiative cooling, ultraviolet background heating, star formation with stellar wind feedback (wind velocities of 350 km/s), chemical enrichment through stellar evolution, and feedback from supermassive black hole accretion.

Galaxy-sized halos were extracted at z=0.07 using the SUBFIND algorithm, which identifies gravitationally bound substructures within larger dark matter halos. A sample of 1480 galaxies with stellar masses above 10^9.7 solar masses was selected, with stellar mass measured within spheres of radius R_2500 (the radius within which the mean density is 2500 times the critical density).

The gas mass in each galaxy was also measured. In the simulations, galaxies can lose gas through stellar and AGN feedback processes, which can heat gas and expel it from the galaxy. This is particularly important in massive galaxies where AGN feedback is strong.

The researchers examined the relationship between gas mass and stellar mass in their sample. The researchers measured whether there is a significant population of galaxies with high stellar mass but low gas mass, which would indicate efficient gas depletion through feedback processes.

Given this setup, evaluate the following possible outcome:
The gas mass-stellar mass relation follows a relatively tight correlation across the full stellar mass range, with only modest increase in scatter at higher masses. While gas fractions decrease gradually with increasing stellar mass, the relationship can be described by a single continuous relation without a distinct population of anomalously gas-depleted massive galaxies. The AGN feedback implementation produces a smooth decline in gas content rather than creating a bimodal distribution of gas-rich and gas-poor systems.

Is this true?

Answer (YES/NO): NO